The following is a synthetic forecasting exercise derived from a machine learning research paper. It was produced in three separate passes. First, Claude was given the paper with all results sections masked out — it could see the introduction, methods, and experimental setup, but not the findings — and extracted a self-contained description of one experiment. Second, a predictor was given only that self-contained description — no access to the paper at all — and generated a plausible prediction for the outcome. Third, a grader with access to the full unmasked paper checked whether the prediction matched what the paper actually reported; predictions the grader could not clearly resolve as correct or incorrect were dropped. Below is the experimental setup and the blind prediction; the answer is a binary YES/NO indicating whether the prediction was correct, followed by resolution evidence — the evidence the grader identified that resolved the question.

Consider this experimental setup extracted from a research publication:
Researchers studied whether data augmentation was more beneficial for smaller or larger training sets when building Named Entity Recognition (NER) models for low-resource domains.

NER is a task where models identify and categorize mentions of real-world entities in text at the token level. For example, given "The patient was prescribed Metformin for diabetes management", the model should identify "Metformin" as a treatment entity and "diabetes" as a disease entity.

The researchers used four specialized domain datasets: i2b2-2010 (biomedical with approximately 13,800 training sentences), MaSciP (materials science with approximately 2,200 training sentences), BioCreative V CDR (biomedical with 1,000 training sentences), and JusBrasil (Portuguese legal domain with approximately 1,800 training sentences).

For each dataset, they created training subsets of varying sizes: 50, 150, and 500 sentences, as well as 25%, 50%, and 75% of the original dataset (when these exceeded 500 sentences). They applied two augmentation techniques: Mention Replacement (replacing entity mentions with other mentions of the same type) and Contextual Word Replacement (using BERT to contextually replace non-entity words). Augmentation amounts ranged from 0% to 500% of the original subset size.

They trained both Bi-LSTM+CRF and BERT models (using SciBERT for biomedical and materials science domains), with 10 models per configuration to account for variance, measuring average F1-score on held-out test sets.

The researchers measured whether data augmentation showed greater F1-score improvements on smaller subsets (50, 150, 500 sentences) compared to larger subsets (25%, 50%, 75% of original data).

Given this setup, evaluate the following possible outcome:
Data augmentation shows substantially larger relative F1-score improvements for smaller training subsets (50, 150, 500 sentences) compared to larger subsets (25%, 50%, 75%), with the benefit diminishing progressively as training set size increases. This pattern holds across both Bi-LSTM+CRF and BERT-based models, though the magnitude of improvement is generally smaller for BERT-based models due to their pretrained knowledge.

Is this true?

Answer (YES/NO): NO